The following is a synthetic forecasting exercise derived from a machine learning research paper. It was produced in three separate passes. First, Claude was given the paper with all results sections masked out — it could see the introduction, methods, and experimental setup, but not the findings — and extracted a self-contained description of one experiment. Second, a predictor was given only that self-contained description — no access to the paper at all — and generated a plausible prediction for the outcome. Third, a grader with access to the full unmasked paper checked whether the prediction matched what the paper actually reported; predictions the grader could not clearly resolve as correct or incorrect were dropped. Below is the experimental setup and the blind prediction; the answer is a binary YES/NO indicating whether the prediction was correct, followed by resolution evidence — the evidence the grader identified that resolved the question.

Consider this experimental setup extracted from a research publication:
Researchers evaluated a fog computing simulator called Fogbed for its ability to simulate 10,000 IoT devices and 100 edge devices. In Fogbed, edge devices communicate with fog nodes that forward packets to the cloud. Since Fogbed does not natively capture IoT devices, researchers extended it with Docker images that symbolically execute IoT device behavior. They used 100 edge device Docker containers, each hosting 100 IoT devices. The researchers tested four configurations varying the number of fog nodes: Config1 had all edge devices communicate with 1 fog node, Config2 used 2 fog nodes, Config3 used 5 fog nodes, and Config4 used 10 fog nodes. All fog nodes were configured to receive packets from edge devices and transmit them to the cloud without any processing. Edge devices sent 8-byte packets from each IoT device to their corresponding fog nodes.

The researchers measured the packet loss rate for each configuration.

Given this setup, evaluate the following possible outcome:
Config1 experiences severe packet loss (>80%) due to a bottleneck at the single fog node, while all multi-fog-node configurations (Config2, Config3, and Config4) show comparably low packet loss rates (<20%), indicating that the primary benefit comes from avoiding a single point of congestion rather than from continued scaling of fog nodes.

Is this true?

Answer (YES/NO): NO